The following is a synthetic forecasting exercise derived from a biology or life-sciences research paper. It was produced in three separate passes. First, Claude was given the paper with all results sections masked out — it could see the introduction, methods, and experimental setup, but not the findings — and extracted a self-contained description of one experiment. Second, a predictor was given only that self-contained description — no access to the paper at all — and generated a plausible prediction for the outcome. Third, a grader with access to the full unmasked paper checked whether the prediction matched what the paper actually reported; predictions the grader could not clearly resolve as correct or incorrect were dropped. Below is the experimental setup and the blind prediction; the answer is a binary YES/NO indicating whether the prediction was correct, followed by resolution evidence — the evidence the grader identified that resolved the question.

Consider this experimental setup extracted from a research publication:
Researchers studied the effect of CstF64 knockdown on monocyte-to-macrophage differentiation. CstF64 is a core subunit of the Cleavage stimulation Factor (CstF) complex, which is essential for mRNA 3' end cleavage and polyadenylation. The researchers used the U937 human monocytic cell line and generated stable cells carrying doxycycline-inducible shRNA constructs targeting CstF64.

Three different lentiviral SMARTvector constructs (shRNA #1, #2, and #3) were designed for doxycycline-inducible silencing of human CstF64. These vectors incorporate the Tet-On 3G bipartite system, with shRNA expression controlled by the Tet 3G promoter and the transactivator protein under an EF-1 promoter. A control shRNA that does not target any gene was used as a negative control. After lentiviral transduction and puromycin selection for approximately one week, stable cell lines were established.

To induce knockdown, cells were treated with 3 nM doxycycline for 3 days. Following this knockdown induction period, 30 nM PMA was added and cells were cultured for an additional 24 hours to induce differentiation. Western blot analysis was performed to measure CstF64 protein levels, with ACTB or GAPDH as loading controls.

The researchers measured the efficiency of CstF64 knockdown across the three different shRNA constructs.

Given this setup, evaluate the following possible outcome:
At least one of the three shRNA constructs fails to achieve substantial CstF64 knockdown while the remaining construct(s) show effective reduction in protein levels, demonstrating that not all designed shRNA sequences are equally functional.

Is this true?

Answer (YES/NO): YES